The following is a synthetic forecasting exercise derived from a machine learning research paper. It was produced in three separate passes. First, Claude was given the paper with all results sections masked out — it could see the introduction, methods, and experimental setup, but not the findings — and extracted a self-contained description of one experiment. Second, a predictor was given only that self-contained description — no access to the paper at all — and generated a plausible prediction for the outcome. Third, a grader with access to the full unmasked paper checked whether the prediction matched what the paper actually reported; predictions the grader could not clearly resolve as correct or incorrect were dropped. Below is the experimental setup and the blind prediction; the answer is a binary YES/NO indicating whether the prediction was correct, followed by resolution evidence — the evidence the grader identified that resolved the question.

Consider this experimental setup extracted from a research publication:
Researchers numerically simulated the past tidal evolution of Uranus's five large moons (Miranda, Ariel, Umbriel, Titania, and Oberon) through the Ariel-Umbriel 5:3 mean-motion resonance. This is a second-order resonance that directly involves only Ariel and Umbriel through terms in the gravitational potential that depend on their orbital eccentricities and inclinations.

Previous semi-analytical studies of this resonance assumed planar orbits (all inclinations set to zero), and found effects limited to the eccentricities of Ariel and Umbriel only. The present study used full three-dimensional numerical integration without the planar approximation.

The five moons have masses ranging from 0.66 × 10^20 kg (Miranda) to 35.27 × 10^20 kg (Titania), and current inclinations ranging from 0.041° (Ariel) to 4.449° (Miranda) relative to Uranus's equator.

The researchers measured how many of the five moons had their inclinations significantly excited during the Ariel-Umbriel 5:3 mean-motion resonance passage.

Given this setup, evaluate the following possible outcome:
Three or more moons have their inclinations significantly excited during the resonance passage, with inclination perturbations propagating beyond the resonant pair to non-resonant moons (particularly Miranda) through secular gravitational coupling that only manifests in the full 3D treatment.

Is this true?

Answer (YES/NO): YES